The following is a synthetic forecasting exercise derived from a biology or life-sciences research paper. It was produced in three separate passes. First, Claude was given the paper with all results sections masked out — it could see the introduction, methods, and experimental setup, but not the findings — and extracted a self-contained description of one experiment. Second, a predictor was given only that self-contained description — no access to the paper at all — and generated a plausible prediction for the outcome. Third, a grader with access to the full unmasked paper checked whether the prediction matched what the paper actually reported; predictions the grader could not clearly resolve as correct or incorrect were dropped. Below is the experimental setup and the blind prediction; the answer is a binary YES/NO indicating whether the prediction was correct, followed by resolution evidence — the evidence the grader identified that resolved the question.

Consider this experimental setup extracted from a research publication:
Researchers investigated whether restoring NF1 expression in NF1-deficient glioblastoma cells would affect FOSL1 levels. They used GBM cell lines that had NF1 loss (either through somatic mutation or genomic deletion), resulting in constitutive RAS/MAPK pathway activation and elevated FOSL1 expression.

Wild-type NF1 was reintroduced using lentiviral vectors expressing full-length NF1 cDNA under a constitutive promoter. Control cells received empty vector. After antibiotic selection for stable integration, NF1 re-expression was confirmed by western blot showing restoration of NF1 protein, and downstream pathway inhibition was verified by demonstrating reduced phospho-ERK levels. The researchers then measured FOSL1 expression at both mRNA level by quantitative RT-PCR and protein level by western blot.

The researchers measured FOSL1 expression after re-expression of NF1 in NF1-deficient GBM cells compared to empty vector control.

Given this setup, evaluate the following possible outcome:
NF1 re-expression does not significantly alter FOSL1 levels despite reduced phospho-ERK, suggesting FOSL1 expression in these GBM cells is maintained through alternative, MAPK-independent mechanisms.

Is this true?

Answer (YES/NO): NO